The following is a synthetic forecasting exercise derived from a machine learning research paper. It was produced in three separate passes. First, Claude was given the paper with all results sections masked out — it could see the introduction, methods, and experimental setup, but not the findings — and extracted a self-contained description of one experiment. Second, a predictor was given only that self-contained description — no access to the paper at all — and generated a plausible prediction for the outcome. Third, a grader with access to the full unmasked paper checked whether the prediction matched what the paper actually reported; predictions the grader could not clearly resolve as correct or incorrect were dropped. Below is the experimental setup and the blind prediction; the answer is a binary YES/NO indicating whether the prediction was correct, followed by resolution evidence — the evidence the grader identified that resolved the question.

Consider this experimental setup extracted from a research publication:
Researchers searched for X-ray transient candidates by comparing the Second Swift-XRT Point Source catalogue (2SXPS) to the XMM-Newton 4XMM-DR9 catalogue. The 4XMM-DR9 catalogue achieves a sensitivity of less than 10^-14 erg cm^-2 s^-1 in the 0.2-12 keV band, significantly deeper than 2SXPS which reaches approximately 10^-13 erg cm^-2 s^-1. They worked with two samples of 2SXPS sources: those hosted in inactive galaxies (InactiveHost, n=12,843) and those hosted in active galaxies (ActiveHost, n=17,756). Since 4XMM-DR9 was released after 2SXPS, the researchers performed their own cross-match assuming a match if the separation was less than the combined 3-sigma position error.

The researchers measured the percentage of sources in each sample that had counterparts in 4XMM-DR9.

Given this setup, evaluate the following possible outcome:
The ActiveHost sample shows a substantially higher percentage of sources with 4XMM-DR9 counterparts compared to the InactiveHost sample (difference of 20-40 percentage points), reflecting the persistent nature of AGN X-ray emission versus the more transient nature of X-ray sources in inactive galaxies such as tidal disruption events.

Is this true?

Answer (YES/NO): NO